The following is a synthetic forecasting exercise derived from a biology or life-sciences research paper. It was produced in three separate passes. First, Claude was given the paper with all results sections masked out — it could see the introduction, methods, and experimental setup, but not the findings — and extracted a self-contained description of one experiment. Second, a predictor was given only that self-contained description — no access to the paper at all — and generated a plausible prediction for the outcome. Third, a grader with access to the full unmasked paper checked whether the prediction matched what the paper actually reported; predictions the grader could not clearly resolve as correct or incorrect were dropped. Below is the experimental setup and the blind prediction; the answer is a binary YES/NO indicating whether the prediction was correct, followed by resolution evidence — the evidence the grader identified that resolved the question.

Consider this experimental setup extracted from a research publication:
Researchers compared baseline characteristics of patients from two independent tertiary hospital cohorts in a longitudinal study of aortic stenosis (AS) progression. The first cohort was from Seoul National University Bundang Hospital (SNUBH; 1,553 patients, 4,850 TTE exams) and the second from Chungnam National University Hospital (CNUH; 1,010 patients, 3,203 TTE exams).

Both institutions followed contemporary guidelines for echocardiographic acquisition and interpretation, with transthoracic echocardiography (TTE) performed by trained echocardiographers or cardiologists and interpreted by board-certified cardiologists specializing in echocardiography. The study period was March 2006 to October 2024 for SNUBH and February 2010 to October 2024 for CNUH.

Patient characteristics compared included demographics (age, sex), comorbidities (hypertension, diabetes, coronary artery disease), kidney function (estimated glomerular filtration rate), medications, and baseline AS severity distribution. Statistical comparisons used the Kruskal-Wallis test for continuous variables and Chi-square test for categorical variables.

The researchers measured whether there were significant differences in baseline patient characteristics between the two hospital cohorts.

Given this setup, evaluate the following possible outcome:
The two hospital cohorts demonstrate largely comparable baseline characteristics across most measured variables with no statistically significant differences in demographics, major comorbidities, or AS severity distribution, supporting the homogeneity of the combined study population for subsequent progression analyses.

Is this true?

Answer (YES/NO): NO